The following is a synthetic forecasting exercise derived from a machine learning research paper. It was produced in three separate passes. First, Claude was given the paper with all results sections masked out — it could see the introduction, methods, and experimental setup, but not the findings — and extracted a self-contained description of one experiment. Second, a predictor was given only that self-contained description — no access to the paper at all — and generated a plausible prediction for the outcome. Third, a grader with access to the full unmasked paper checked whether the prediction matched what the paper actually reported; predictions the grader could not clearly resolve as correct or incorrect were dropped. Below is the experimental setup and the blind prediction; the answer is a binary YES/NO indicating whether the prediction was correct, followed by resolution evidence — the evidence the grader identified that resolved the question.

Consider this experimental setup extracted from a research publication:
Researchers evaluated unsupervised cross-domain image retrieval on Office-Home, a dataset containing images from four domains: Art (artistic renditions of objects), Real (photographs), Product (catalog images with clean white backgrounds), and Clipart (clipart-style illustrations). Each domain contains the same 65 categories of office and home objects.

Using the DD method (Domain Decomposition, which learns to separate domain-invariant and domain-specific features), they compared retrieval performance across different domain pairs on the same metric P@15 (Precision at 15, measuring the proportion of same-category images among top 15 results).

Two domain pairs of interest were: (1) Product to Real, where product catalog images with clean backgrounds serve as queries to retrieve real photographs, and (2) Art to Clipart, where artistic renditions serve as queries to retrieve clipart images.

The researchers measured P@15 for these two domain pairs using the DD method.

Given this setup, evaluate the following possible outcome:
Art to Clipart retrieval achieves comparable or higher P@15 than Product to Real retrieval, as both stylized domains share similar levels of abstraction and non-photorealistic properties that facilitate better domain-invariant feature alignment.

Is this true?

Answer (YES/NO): NO